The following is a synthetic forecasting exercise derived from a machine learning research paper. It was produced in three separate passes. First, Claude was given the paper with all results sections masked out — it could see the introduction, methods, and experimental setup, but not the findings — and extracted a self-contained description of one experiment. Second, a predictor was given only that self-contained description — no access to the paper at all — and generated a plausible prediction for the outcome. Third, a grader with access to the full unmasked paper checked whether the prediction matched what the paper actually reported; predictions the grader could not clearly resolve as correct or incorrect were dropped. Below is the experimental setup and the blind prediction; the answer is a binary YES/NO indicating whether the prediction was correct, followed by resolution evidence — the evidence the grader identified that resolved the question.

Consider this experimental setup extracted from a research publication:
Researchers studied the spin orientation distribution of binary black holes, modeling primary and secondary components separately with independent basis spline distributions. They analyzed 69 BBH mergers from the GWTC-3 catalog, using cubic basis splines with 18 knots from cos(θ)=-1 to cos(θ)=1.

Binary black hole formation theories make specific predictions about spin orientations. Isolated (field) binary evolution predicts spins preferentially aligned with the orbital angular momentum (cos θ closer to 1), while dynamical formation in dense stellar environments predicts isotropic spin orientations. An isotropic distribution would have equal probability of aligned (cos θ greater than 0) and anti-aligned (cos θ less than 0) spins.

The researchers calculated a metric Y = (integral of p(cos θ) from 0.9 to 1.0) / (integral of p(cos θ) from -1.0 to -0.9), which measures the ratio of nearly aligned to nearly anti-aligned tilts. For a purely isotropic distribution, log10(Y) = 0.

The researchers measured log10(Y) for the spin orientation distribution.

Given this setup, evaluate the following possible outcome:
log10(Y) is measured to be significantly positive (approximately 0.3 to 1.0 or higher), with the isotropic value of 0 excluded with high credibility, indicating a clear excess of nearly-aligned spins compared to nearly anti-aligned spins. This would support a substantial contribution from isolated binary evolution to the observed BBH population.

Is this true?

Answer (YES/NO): NO